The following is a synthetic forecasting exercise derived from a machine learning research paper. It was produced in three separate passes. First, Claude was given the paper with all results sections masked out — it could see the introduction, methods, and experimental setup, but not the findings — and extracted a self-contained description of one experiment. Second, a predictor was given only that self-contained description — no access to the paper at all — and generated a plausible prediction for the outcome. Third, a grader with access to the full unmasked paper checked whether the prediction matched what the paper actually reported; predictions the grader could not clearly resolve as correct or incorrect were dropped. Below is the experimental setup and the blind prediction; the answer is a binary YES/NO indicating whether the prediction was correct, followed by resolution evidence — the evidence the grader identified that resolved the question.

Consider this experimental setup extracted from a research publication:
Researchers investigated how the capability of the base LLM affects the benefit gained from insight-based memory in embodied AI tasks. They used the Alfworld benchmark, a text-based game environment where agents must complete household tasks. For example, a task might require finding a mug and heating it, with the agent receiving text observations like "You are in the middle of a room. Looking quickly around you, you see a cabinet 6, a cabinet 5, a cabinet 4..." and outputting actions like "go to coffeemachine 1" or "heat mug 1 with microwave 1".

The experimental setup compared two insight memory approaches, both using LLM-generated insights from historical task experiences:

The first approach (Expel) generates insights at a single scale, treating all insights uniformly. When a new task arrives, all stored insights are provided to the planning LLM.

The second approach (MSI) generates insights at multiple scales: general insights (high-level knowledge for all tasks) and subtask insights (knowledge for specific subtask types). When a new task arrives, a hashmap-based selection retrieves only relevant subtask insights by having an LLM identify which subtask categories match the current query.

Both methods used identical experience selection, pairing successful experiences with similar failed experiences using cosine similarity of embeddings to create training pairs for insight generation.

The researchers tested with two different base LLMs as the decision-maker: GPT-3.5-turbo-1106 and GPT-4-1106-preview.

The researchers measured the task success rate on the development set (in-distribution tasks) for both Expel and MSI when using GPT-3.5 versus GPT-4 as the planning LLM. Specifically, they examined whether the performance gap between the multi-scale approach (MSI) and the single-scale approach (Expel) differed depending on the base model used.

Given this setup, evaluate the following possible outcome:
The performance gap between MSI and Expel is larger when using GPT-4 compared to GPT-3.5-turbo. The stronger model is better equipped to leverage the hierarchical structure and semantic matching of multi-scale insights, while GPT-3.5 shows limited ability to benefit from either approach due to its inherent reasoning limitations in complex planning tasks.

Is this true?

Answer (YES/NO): YES